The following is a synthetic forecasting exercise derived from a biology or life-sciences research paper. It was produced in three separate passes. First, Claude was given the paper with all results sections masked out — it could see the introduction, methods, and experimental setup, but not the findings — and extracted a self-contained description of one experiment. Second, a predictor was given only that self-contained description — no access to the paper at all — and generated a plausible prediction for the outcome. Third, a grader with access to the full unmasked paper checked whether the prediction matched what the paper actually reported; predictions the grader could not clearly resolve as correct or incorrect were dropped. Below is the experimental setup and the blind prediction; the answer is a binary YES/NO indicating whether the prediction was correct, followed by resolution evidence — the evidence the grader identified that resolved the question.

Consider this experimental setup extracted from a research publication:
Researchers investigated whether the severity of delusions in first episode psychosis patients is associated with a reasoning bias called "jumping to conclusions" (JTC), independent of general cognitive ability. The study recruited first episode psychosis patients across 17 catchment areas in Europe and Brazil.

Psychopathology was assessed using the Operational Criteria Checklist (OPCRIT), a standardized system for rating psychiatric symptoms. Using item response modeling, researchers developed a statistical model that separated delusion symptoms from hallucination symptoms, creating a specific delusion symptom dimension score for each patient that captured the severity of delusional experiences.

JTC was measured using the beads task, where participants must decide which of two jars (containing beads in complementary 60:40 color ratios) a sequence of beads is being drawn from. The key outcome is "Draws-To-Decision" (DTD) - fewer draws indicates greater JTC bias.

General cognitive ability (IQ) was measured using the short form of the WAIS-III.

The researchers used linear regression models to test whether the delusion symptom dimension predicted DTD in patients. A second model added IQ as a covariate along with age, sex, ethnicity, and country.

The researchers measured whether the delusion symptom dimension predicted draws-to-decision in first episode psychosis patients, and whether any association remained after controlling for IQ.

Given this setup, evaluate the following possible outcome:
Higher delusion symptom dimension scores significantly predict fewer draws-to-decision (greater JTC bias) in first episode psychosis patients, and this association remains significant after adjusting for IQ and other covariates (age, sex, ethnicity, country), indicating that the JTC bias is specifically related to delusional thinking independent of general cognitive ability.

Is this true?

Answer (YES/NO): NO